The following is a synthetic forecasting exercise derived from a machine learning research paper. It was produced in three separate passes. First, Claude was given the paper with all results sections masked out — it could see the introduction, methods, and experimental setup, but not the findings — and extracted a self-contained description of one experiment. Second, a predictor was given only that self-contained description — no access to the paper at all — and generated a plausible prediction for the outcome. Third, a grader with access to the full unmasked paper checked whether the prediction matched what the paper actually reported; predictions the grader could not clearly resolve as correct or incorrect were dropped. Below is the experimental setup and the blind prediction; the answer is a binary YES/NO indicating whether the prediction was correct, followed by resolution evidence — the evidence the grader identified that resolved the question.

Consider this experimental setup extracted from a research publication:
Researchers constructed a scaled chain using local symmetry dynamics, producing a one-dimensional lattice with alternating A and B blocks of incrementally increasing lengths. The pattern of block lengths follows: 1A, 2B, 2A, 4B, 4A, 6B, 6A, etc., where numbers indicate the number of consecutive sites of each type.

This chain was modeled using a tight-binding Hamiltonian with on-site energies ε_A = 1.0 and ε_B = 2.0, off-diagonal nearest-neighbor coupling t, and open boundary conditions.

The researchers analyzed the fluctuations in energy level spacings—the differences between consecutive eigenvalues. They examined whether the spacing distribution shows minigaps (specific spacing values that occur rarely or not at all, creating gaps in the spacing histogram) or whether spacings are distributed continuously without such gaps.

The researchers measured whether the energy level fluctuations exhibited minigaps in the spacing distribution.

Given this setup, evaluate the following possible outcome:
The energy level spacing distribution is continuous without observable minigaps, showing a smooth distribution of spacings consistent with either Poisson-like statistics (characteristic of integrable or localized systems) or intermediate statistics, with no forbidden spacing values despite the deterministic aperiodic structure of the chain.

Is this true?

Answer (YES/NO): NO